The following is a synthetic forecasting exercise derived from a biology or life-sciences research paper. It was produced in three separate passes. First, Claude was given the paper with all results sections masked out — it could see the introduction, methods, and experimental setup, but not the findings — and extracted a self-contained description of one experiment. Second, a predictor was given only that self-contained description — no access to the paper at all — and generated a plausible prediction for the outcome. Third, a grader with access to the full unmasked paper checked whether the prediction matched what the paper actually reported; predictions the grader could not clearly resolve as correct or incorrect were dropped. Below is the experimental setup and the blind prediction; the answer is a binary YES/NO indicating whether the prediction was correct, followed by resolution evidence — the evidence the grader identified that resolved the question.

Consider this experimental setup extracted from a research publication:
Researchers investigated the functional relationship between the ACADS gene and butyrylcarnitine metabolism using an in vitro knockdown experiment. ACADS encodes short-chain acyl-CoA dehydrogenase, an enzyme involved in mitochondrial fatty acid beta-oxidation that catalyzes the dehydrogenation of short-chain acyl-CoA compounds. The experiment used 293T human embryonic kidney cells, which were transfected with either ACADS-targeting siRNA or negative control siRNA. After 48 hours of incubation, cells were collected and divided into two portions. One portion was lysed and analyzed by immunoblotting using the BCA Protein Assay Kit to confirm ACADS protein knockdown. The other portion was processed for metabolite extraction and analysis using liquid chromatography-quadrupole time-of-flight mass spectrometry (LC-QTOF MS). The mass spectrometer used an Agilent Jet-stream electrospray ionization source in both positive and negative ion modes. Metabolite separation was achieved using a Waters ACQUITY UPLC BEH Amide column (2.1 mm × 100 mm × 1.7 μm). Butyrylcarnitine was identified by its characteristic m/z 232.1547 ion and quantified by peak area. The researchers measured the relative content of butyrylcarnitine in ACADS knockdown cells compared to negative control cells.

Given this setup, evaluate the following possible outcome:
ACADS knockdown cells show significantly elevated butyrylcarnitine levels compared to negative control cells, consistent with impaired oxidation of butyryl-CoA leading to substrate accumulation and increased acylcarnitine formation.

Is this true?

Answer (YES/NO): YES